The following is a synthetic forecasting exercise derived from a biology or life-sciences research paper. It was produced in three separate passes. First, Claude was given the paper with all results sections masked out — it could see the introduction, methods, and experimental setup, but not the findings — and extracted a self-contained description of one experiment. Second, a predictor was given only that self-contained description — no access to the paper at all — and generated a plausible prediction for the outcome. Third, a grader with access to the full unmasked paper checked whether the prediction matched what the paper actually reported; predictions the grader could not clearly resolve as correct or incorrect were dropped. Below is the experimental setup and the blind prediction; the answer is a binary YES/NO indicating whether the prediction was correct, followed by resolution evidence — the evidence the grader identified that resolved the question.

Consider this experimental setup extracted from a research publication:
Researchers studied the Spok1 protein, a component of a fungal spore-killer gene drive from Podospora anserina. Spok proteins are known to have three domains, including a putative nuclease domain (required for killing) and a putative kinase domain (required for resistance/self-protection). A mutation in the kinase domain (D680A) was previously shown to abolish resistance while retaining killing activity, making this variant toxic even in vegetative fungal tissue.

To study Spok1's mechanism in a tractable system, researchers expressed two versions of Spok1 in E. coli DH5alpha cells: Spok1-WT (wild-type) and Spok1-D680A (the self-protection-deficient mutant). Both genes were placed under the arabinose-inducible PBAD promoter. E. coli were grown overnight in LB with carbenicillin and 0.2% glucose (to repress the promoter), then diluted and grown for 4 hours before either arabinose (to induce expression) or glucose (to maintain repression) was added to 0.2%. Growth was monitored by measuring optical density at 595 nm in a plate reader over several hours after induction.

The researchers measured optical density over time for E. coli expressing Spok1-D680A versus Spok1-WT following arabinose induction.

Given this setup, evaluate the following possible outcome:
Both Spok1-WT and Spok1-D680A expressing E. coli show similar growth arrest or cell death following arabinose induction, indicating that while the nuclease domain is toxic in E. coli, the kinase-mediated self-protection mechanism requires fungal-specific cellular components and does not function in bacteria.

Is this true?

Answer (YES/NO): NO